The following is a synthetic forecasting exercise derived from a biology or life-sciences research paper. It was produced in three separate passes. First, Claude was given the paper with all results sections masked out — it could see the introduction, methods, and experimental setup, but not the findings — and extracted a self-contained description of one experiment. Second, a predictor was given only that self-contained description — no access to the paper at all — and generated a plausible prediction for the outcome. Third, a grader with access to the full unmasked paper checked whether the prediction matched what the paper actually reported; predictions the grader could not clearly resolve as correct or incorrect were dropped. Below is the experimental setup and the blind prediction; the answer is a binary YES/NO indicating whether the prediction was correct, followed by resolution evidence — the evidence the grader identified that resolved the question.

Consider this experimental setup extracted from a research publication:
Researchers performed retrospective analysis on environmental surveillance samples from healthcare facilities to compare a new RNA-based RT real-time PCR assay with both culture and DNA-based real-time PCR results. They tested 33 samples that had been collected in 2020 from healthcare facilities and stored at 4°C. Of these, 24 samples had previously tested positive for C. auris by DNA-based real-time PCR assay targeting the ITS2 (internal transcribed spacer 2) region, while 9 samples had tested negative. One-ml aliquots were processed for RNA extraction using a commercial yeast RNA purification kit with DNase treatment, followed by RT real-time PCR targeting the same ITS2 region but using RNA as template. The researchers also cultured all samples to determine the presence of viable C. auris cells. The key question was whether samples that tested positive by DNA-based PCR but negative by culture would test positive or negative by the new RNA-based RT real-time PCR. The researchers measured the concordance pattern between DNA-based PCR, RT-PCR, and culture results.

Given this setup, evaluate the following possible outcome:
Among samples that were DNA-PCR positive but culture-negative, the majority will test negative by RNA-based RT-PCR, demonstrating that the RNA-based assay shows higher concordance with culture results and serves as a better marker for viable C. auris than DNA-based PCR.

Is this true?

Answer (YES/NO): YES